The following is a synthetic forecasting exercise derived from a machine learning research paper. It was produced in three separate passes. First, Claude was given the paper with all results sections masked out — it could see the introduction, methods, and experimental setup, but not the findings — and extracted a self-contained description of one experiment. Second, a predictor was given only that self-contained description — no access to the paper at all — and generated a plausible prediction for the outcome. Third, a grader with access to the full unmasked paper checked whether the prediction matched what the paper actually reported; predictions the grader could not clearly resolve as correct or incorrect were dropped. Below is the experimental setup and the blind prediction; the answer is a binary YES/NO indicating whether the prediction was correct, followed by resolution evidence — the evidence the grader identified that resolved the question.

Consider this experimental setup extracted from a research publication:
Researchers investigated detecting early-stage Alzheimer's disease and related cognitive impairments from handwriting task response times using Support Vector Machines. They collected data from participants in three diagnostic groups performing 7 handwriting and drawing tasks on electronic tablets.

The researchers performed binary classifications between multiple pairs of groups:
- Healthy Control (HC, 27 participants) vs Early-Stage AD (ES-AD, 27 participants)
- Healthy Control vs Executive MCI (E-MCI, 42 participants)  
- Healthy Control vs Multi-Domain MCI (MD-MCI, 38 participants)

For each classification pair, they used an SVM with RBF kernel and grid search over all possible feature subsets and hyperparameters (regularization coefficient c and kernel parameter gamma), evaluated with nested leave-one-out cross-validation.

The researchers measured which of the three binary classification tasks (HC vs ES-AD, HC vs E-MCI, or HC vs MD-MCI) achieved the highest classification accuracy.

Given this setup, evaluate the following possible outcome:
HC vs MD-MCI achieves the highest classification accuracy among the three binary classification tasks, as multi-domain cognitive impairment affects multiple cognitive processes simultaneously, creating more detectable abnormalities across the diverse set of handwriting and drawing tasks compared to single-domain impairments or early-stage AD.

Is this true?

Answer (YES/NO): NO